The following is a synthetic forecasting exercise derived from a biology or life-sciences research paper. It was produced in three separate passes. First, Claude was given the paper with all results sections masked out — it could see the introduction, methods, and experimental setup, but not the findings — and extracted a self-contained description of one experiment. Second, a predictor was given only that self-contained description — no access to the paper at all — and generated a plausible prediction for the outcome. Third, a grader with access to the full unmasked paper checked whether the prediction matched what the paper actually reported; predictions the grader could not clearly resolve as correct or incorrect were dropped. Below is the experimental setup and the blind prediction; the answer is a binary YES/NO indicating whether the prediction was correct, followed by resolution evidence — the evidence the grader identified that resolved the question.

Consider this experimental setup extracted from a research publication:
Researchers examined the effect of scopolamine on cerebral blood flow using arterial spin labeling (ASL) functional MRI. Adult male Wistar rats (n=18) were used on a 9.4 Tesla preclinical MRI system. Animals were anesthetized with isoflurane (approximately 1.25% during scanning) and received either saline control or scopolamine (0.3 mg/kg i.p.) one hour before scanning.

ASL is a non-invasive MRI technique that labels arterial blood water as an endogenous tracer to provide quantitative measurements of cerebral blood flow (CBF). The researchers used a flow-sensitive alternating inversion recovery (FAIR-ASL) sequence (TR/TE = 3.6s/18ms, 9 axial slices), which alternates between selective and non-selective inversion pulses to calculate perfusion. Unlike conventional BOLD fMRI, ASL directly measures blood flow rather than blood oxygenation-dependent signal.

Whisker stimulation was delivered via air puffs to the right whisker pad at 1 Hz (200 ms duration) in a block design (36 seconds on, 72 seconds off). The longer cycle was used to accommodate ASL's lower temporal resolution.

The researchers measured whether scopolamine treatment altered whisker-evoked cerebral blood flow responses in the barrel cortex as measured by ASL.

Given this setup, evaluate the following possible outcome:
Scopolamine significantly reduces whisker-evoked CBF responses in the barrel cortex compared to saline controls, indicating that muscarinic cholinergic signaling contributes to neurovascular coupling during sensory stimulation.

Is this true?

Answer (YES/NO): NO